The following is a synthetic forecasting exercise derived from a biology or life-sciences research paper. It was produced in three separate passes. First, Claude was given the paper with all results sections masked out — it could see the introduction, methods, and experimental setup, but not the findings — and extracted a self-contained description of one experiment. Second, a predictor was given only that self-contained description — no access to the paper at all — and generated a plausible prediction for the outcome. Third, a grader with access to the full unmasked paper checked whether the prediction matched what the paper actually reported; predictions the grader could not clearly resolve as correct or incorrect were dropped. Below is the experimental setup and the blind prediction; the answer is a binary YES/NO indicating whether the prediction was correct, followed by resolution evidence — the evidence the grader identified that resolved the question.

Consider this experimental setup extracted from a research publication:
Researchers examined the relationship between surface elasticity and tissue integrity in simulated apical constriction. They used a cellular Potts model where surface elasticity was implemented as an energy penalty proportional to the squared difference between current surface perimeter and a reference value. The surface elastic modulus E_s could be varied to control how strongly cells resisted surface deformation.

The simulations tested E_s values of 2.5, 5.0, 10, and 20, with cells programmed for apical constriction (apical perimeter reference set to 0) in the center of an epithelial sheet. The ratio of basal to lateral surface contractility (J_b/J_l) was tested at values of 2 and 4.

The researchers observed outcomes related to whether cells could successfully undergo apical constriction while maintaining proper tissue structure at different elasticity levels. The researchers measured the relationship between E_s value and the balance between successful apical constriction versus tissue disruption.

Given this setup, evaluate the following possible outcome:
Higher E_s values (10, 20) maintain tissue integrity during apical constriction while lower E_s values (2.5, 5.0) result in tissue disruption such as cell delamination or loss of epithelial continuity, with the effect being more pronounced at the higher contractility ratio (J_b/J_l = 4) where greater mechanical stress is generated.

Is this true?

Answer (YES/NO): NO